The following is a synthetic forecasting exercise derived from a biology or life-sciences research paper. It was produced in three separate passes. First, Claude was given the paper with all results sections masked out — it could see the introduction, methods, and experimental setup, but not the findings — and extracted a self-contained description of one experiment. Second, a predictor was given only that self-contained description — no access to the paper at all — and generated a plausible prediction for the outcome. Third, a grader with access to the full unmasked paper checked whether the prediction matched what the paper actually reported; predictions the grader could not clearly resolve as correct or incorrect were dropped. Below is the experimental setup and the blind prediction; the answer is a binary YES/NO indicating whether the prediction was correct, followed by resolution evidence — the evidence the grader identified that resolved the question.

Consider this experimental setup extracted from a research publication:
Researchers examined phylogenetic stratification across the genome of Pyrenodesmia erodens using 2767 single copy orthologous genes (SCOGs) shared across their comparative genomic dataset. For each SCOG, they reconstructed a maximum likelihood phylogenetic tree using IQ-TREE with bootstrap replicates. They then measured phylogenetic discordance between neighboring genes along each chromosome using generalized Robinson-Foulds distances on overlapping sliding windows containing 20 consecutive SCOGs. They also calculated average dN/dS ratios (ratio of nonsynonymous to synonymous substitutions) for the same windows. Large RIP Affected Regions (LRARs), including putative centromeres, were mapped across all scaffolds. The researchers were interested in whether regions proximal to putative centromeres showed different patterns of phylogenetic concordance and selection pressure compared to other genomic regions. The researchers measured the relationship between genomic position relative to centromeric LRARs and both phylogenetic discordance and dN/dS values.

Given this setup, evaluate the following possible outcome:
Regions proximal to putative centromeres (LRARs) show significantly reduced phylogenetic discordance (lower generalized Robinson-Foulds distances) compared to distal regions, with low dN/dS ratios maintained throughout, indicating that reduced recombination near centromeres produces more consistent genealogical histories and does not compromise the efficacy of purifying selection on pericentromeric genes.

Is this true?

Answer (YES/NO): NO